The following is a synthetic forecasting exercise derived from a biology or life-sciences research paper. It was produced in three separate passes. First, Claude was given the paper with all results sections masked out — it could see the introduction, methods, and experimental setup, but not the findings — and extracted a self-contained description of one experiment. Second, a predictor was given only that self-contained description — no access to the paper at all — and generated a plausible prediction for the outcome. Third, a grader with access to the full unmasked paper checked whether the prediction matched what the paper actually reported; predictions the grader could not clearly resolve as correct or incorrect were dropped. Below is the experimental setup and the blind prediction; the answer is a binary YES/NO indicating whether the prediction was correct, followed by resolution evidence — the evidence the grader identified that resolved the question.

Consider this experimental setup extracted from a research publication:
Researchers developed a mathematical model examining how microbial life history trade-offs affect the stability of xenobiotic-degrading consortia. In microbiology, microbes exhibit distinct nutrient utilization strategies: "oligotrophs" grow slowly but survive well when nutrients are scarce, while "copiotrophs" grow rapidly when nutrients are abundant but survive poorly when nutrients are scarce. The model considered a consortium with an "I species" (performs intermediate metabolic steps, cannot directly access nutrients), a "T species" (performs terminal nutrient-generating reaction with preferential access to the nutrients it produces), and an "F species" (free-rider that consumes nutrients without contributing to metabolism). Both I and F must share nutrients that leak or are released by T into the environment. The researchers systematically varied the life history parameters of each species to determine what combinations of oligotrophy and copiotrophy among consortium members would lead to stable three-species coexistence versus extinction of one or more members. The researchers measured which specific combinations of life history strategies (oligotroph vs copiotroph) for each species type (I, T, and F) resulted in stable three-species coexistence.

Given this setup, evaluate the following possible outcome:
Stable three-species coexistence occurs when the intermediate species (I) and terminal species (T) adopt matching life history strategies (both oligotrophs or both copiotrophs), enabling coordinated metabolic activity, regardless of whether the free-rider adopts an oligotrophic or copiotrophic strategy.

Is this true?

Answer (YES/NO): NO